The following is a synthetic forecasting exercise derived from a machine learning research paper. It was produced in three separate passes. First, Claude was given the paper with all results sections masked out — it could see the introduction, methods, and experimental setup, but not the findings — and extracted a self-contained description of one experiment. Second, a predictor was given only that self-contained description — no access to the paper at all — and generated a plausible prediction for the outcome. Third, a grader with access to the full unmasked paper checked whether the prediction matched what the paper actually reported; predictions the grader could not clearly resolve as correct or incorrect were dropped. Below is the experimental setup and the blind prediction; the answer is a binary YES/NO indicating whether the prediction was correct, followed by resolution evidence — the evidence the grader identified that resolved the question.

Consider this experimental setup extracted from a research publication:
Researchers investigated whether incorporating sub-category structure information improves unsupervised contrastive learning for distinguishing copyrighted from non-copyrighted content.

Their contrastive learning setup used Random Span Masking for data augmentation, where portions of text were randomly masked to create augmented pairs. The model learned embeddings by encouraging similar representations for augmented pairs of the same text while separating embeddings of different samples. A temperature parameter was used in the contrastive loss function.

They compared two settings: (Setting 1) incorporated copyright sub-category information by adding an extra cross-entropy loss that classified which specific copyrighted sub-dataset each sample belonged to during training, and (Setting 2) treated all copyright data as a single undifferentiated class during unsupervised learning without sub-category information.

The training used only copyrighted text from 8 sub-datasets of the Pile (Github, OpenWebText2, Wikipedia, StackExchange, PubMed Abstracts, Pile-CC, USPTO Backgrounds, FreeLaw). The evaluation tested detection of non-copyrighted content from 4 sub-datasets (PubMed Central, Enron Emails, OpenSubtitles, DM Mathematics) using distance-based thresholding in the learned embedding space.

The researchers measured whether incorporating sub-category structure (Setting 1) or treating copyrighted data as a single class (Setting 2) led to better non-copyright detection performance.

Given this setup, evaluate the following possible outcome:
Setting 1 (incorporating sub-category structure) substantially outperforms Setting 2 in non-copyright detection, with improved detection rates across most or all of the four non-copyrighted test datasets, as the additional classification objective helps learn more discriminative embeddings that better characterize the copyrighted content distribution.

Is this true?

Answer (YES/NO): YES